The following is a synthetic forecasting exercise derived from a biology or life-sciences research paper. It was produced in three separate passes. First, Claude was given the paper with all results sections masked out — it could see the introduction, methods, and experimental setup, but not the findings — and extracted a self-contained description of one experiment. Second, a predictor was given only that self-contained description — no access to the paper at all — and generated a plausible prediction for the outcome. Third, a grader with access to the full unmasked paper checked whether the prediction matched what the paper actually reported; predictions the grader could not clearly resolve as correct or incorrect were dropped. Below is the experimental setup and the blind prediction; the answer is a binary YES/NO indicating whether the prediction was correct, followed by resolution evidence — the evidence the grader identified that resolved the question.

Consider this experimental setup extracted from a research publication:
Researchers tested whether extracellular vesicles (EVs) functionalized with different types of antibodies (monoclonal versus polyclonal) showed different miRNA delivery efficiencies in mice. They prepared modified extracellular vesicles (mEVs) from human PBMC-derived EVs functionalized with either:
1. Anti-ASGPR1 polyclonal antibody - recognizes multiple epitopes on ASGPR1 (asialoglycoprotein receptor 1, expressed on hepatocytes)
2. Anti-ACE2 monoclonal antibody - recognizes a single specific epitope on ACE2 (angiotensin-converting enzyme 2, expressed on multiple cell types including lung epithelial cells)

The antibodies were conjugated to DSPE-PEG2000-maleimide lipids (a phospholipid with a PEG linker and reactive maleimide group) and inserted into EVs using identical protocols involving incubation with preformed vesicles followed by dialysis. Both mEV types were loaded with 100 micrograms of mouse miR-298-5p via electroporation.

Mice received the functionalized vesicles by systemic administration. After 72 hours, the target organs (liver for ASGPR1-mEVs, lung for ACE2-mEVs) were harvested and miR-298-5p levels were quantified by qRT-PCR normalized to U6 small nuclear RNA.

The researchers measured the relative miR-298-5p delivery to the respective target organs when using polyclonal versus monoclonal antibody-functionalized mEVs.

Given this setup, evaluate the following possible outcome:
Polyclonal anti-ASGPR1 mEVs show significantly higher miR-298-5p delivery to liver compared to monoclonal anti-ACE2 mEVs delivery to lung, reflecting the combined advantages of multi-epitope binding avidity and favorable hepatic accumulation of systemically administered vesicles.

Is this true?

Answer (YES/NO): NO